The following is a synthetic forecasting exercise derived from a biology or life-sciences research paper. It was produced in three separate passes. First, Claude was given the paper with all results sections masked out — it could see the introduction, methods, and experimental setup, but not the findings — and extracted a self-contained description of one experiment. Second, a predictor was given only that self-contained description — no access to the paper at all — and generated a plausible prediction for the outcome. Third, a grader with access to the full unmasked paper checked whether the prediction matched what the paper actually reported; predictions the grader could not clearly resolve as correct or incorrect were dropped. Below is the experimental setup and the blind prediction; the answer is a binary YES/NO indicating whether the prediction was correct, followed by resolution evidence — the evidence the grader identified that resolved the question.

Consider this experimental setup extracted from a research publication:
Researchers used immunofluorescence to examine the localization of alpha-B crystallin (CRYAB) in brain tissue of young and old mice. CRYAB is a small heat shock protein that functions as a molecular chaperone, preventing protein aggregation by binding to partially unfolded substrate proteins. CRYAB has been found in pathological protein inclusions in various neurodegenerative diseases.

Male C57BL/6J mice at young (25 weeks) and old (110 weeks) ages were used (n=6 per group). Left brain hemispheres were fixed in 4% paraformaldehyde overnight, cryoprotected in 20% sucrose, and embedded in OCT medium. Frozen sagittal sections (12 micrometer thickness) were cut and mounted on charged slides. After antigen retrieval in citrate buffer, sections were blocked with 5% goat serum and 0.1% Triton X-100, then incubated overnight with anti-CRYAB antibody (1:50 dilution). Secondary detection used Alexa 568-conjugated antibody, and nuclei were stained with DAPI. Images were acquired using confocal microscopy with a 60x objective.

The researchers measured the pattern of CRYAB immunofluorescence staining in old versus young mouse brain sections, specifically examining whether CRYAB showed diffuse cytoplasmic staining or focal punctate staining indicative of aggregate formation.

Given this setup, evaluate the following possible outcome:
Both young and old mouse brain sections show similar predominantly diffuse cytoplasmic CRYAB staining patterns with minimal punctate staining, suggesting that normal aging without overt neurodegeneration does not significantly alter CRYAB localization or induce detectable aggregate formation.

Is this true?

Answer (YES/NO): YES